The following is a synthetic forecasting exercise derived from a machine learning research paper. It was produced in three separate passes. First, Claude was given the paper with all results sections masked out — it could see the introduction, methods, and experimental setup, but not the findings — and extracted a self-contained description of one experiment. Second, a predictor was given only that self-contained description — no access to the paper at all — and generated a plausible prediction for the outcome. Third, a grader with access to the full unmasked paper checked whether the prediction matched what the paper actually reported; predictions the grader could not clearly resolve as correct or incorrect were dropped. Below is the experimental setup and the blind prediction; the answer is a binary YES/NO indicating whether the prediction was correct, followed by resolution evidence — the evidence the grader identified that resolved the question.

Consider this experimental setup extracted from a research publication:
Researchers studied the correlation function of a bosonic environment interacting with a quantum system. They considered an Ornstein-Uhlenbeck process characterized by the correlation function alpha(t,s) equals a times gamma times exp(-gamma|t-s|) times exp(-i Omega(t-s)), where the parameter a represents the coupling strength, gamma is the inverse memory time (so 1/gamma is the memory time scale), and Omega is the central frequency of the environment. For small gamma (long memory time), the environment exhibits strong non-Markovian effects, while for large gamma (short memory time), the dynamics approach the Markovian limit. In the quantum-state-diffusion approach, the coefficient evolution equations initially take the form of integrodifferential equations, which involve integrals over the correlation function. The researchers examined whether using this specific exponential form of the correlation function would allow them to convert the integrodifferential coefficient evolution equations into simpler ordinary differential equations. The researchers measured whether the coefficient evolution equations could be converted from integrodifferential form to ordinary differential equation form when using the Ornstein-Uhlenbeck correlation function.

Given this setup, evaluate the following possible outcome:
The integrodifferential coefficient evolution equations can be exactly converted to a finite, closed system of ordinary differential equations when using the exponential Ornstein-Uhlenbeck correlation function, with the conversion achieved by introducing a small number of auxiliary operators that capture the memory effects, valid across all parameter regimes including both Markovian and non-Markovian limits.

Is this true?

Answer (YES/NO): YES